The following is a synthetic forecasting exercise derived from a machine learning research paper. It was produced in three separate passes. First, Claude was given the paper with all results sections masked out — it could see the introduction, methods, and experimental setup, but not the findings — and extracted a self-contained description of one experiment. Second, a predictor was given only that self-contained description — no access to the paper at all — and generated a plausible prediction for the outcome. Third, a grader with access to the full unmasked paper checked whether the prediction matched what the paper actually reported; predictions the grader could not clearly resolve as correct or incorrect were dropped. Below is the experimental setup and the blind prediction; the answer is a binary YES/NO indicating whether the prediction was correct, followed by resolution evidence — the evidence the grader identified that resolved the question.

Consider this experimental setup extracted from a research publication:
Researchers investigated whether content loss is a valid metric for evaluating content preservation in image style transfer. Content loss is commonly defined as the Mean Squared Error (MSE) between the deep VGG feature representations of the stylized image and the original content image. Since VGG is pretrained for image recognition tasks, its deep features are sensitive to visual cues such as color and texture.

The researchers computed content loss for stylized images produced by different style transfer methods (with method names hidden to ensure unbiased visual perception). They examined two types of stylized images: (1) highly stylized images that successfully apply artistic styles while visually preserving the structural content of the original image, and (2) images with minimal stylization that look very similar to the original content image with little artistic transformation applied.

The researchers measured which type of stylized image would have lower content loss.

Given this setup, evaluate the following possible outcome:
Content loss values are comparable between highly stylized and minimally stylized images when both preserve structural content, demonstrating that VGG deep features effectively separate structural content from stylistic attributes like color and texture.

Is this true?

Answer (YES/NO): NO